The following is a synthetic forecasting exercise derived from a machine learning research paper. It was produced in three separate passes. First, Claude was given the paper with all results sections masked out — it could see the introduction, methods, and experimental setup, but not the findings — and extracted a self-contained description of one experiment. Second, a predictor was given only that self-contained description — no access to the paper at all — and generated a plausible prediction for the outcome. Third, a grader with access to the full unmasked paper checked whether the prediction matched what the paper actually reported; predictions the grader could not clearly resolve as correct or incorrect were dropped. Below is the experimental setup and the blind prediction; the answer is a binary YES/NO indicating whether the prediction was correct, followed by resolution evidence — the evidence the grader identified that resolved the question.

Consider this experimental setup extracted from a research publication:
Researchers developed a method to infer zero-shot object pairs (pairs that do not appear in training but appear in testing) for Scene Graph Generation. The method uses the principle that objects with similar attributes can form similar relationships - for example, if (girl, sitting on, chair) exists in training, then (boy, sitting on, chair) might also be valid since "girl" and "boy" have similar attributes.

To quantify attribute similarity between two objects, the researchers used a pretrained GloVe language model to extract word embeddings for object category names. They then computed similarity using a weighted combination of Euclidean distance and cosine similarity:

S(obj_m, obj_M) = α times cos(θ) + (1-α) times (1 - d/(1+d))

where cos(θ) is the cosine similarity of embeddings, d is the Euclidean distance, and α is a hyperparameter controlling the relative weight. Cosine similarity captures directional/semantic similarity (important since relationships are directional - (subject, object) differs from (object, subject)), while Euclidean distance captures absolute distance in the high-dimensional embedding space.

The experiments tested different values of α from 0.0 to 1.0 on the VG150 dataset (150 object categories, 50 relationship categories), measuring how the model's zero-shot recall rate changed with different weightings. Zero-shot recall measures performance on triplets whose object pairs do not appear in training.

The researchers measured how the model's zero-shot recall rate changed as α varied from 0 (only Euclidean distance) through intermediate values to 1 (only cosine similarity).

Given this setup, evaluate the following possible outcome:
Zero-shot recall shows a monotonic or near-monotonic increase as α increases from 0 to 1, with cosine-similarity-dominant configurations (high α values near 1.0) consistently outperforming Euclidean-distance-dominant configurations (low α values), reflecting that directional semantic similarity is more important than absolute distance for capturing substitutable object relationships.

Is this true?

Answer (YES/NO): NO